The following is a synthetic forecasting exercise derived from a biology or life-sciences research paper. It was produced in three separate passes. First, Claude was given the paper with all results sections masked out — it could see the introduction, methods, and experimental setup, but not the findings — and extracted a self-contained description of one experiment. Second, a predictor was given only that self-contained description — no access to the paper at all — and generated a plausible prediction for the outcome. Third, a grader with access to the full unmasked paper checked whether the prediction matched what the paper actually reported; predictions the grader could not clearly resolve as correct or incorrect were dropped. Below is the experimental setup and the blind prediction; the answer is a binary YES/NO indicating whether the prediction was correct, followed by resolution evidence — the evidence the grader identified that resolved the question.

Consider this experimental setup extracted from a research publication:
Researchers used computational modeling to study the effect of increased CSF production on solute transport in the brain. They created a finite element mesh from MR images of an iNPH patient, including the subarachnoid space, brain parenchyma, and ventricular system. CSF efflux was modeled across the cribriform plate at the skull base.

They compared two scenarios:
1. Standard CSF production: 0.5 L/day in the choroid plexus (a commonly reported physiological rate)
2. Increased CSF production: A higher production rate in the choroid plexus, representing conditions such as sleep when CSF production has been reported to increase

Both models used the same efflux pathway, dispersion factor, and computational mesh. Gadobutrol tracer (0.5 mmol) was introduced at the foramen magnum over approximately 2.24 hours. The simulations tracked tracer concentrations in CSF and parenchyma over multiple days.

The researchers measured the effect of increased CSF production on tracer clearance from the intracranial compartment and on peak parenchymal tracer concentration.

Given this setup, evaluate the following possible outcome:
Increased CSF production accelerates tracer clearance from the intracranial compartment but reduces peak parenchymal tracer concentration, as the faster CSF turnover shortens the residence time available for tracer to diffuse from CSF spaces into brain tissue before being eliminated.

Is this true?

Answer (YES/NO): YES